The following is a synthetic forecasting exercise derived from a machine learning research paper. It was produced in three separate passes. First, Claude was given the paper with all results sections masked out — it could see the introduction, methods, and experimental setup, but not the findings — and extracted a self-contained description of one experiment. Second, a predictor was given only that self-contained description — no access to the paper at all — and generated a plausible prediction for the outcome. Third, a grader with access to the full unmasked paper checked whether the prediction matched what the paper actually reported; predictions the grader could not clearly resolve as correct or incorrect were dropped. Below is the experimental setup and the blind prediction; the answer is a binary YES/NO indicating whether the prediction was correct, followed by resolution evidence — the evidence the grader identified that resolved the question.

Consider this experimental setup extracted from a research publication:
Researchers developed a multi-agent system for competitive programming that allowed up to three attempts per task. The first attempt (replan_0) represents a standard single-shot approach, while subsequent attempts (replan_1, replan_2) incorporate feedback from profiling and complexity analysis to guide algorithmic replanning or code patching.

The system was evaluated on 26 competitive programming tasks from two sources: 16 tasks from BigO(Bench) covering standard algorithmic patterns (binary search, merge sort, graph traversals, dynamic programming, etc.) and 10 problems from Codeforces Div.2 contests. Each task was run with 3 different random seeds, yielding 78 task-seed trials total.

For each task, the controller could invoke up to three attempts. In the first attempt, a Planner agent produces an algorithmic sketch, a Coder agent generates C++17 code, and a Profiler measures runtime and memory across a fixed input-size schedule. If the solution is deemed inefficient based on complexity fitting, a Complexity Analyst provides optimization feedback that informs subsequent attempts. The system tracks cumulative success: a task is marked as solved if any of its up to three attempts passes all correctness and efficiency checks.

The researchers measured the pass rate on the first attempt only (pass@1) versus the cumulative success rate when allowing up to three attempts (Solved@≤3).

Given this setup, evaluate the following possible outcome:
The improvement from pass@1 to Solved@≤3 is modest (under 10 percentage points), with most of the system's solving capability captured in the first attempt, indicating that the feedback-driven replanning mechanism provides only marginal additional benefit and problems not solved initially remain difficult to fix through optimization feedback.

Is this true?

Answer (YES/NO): NO